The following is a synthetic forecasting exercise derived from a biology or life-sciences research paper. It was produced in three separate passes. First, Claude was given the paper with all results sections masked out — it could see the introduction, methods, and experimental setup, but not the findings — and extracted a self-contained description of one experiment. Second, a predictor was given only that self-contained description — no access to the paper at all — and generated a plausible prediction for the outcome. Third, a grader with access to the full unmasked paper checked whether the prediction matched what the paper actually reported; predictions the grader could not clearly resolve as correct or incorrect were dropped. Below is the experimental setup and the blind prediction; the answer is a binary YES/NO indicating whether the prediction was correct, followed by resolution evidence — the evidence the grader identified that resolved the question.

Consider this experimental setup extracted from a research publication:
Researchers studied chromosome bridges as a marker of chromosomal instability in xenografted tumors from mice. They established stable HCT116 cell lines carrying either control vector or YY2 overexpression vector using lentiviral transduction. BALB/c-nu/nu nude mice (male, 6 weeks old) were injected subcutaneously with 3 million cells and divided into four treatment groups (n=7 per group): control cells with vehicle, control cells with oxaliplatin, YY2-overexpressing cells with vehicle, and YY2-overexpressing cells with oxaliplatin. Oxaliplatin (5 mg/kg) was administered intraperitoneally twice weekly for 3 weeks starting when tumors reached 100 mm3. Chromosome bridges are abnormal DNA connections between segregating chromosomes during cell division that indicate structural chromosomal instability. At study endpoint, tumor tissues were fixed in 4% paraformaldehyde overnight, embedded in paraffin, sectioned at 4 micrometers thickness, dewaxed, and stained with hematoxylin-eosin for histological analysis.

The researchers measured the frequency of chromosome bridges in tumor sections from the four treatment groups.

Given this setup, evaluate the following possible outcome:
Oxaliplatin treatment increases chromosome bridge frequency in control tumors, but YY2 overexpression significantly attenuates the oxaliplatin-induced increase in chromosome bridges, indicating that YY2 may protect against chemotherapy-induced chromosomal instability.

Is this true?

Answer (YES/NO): NO